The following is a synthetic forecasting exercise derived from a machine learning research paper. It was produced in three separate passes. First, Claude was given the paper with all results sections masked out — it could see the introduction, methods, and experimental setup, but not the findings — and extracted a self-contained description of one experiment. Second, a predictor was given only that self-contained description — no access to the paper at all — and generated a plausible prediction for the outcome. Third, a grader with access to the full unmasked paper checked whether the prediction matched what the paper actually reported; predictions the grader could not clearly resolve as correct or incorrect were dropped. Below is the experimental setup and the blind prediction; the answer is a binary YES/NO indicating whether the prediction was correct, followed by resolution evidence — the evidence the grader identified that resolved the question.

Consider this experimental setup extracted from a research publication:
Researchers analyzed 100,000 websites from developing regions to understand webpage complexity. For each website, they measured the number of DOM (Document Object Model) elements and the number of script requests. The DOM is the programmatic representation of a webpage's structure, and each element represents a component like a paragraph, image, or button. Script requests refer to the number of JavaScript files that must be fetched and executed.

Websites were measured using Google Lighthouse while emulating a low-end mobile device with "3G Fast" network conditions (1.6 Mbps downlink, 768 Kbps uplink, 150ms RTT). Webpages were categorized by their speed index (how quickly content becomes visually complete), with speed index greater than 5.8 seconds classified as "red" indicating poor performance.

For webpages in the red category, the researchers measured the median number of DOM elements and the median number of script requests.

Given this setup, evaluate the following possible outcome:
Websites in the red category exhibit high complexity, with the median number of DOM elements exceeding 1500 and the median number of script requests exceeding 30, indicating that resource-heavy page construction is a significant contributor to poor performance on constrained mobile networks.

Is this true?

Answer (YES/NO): NO